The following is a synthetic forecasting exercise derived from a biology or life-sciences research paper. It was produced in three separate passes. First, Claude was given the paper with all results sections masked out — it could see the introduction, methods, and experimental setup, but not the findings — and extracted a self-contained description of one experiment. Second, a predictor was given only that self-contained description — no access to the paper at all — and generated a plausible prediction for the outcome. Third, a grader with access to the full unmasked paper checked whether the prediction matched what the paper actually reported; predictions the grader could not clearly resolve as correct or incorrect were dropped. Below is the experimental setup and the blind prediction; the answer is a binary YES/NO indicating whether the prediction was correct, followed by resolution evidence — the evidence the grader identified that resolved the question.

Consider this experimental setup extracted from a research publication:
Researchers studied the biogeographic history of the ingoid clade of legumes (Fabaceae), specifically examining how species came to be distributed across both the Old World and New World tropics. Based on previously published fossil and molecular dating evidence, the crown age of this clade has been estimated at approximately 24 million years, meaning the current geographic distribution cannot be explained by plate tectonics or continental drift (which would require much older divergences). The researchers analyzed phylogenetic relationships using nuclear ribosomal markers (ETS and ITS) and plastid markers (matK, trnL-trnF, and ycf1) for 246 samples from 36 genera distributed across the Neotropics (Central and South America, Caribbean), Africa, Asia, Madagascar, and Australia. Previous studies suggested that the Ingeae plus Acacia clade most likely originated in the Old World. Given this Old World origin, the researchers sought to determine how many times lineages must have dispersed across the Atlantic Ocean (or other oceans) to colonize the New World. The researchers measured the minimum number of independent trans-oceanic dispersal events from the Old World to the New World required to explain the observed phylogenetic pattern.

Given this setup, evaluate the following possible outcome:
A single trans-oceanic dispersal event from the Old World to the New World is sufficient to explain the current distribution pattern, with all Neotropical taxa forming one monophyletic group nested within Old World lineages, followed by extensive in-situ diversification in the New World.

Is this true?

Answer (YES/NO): NO